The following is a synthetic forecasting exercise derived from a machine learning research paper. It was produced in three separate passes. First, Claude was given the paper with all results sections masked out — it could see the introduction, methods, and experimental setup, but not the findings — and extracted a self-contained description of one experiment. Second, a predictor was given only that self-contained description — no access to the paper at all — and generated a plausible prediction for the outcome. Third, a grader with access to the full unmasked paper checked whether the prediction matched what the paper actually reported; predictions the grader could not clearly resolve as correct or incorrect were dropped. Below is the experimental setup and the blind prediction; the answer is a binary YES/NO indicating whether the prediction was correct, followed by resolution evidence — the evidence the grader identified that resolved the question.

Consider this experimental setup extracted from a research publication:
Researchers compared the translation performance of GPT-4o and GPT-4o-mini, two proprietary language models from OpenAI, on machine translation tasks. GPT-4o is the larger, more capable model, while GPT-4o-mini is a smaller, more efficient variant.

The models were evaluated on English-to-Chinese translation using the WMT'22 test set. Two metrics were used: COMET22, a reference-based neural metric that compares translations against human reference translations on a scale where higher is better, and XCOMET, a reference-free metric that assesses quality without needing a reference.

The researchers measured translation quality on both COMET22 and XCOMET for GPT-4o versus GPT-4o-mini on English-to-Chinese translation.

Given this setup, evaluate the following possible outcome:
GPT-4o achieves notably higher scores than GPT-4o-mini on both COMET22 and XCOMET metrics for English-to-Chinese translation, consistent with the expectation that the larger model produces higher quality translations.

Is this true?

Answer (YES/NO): NO